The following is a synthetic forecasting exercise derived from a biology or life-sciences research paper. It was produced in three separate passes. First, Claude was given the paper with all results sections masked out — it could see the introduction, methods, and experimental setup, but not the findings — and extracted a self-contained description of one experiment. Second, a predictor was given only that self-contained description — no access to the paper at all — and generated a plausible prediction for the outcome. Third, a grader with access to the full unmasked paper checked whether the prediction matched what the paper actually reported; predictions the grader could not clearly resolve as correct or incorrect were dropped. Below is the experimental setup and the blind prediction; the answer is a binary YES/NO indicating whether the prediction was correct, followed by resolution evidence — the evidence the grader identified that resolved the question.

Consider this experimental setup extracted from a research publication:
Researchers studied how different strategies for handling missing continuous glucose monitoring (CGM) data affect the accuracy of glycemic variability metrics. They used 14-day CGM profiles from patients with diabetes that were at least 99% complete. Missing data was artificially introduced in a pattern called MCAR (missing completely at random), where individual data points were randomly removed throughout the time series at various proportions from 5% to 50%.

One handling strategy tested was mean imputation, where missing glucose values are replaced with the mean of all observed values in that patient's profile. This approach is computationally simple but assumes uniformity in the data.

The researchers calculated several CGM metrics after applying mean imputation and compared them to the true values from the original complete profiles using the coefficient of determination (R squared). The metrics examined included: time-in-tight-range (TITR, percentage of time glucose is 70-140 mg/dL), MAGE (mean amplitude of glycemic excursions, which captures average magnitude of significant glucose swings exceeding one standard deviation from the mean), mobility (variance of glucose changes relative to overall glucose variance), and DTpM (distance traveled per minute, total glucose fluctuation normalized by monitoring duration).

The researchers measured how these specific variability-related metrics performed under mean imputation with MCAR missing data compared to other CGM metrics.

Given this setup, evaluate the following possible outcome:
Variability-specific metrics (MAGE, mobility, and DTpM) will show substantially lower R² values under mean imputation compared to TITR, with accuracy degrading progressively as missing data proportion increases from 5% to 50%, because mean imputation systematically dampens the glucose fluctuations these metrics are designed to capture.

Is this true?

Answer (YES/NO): NO